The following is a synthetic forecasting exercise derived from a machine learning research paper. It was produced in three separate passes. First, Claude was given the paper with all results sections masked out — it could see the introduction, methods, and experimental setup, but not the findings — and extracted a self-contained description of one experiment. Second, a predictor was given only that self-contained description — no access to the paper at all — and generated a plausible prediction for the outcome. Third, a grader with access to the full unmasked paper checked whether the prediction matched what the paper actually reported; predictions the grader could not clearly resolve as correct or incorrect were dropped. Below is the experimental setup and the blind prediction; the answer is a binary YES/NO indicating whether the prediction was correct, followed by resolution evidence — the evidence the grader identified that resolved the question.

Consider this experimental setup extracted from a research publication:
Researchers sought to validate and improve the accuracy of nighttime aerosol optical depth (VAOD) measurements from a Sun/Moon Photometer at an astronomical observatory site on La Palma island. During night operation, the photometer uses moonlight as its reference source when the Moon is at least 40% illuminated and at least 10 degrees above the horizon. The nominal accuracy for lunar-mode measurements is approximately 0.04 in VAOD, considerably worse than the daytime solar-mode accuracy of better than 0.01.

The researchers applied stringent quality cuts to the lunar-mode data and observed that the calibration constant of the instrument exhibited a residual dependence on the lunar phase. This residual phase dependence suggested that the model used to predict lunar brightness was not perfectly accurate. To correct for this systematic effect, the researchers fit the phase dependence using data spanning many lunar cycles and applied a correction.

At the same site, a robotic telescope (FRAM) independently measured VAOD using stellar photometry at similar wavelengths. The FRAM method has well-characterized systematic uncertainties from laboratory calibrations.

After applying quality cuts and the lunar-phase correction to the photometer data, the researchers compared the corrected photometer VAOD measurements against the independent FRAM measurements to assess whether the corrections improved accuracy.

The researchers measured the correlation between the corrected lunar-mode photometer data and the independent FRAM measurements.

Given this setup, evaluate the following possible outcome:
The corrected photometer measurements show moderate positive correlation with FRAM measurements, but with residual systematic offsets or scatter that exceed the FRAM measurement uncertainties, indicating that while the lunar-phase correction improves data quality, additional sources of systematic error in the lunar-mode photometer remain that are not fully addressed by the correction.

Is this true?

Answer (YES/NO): NO